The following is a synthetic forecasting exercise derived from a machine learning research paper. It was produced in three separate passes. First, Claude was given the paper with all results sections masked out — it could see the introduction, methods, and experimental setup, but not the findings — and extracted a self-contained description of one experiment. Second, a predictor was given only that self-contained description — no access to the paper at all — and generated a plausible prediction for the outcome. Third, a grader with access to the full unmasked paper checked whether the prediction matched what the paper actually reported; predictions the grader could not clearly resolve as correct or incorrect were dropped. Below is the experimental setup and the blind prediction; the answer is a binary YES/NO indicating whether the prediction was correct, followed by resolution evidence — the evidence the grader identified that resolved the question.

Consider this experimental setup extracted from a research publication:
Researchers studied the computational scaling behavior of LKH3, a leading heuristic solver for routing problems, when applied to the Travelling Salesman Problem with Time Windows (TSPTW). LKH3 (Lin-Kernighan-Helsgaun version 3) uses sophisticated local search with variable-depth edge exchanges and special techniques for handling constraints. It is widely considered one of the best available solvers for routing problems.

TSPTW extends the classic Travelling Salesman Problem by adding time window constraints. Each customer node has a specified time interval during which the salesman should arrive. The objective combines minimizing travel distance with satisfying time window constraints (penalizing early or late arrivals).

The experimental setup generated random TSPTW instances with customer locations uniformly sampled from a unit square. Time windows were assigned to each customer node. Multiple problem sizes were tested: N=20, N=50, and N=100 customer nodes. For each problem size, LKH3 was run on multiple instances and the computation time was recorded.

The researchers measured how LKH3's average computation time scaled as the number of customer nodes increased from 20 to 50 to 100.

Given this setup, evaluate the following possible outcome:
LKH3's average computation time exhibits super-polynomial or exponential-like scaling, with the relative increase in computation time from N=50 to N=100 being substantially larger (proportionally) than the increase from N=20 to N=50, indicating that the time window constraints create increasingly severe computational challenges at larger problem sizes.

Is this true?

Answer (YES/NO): NO